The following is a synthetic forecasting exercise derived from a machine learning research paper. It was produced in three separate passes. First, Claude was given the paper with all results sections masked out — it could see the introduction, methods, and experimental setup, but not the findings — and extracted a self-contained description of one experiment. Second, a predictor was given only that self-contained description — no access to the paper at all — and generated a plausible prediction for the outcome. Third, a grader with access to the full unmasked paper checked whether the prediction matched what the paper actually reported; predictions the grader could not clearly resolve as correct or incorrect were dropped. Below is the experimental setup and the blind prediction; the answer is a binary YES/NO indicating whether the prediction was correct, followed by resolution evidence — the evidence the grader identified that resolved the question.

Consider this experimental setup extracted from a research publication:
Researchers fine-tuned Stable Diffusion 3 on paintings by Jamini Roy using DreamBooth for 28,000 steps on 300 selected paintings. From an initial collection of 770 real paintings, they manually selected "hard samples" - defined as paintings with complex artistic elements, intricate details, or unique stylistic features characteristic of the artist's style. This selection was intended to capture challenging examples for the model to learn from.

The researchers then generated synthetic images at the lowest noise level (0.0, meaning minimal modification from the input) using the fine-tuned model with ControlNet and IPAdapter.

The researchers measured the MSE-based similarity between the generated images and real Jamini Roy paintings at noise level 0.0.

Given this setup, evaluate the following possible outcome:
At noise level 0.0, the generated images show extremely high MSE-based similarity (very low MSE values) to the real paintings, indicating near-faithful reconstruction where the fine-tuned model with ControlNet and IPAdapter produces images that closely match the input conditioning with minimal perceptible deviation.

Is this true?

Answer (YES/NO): YES